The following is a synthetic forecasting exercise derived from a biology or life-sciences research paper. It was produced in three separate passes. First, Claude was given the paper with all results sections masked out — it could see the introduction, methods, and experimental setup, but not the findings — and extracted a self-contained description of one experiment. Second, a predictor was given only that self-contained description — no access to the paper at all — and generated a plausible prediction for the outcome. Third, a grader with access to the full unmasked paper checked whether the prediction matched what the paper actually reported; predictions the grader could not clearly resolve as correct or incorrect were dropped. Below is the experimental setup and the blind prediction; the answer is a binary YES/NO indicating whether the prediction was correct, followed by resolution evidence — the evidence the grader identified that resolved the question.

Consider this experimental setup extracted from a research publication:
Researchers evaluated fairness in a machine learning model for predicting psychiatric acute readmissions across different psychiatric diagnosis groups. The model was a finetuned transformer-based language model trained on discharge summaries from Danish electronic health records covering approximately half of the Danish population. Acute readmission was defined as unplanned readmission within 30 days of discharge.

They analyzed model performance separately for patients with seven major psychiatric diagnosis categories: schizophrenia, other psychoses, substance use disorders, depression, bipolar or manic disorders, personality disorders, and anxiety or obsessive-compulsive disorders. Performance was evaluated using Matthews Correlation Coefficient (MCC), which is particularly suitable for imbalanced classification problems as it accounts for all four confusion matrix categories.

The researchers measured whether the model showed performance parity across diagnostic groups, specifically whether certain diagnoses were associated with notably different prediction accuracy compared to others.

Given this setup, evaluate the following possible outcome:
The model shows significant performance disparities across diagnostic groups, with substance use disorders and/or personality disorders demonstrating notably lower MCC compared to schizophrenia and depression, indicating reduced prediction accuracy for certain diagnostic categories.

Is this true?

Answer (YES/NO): NO